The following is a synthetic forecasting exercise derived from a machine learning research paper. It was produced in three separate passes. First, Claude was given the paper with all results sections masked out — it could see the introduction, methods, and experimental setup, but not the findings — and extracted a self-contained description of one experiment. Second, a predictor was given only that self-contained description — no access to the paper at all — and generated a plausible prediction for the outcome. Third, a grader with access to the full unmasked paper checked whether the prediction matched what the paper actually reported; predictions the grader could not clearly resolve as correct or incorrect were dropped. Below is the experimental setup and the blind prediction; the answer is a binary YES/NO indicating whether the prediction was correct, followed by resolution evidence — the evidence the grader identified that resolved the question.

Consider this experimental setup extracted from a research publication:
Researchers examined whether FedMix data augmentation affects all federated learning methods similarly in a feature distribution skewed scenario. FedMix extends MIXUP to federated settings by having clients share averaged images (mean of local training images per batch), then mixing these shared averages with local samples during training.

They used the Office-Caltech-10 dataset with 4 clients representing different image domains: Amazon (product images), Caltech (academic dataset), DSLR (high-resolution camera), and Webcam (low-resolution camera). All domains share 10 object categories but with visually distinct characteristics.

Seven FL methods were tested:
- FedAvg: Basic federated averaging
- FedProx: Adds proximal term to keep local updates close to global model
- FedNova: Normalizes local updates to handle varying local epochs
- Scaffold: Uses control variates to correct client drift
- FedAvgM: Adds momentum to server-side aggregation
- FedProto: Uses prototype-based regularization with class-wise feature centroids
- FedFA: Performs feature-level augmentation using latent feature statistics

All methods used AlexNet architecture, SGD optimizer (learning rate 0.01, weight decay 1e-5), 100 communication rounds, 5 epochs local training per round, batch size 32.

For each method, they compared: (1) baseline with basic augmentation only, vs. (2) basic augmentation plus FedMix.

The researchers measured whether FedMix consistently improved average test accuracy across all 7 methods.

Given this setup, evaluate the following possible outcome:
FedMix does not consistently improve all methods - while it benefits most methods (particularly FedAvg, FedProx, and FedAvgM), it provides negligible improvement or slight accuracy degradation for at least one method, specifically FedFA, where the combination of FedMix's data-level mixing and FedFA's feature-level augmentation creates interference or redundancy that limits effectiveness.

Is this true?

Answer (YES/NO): YES